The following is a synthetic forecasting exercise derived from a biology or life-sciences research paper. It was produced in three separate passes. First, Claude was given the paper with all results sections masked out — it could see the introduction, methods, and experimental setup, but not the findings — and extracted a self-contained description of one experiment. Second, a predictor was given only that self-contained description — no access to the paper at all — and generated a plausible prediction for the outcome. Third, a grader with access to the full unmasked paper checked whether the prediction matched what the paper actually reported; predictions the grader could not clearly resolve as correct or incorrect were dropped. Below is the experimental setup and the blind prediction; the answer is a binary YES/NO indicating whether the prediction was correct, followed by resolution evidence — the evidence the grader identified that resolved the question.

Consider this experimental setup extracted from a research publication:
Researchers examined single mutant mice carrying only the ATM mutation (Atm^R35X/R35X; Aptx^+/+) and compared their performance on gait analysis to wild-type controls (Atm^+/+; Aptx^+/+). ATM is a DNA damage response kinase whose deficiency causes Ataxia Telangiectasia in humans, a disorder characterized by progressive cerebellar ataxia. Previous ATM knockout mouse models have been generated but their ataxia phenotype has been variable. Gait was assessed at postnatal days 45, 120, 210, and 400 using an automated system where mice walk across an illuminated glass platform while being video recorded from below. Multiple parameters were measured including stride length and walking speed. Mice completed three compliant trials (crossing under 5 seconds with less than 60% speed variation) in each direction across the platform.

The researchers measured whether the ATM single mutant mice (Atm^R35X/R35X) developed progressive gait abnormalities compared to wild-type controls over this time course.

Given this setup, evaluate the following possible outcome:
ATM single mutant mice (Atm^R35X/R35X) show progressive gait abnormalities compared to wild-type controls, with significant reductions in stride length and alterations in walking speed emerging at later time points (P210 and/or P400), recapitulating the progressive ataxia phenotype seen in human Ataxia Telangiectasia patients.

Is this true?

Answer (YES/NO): NO